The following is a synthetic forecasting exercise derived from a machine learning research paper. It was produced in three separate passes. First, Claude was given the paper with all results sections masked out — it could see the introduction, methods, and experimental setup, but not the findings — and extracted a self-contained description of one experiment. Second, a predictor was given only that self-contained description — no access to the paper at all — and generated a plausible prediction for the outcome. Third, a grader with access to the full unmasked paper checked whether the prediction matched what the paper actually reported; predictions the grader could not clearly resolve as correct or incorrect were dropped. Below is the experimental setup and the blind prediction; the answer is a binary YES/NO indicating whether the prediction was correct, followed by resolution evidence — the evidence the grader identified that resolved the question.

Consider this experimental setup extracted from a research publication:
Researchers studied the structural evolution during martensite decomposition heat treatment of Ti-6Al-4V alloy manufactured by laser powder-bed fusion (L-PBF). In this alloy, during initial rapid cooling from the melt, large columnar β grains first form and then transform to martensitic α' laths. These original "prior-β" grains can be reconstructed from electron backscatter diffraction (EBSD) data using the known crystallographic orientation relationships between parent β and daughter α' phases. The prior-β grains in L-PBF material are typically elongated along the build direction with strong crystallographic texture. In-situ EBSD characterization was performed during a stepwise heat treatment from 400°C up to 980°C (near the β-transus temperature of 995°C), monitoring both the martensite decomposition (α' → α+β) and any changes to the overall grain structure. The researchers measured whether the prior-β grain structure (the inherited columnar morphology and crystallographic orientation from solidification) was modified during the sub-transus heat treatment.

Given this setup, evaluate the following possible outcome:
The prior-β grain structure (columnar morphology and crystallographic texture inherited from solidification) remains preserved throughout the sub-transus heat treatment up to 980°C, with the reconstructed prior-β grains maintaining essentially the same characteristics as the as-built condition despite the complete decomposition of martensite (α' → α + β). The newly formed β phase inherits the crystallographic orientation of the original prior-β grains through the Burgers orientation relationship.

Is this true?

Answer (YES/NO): YES